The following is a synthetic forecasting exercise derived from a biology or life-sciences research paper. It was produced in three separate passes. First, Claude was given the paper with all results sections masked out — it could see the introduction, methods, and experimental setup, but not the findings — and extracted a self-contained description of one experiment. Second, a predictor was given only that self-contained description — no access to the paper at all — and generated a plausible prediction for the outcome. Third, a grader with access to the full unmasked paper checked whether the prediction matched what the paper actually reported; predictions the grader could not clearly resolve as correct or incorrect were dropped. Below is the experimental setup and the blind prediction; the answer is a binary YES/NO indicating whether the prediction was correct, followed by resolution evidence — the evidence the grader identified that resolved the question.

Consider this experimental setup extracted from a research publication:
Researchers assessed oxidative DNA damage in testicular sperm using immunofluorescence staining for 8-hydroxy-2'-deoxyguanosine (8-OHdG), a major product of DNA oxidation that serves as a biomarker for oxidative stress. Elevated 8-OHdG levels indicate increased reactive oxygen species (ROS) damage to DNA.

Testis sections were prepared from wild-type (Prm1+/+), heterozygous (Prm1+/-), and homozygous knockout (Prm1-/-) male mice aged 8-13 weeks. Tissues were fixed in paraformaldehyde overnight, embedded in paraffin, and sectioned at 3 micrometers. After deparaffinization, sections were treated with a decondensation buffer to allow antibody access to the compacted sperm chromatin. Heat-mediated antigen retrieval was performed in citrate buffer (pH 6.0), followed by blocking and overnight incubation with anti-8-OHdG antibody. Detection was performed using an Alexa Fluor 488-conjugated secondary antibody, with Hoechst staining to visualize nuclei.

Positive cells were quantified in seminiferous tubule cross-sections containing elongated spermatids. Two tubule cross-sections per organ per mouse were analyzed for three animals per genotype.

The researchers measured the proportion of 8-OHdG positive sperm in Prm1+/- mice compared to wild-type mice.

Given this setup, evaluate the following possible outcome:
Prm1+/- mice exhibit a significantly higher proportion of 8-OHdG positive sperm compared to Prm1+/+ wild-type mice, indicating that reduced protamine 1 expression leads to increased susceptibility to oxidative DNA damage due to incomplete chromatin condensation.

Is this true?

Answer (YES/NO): NO